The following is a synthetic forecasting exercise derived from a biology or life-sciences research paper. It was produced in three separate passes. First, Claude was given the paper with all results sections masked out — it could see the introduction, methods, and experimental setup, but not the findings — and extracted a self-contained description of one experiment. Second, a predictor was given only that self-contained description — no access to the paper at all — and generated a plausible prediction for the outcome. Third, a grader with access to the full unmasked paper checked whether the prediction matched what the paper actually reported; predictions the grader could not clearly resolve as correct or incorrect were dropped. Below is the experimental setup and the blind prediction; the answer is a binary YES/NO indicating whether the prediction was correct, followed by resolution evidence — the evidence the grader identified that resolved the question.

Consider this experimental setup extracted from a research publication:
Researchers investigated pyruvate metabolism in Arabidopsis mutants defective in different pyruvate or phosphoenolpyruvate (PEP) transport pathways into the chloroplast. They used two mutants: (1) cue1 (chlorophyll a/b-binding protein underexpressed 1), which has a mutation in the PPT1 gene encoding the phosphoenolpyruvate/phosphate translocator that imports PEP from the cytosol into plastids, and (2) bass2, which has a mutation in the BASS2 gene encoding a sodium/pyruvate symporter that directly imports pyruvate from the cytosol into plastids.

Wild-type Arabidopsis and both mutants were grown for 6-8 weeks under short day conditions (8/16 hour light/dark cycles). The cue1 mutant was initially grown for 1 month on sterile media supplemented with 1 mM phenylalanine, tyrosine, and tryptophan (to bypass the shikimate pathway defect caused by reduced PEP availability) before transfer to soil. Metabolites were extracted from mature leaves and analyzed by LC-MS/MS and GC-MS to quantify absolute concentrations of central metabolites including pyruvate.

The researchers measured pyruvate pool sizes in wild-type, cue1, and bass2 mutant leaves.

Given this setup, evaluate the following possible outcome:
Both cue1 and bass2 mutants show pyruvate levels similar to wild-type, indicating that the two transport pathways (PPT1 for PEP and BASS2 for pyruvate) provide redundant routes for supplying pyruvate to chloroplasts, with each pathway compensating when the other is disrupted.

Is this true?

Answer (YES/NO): NO